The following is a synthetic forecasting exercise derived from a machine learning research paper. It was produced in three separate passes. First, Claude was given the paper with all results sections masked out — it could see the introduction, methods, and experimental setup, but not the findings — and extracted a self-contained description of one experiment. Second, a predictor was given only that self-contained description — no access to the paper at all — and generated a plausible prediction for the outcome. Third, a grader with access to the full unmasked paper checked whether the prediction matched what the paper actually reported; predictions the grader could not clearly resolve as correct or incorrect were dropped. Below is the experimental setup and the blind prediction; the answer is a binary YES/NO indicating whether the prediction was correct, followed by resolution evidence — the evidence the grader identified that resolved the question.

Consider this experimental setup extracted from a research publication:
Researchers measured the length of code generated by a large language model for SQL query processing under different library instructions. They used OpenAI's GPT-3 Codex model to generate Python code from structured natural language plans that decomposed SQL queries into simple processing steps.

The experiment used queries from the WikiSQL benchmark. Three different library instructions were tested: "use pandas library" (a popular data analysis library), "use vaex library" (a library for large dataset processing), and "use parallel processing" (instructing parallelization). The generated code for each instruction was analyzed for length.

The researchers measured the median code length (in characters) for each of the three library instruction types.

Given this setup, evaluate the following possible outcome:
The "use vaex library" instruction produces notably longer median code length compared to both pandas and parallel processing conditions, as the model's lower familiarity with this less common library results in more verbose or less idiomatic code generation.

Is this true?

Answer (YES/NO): NO